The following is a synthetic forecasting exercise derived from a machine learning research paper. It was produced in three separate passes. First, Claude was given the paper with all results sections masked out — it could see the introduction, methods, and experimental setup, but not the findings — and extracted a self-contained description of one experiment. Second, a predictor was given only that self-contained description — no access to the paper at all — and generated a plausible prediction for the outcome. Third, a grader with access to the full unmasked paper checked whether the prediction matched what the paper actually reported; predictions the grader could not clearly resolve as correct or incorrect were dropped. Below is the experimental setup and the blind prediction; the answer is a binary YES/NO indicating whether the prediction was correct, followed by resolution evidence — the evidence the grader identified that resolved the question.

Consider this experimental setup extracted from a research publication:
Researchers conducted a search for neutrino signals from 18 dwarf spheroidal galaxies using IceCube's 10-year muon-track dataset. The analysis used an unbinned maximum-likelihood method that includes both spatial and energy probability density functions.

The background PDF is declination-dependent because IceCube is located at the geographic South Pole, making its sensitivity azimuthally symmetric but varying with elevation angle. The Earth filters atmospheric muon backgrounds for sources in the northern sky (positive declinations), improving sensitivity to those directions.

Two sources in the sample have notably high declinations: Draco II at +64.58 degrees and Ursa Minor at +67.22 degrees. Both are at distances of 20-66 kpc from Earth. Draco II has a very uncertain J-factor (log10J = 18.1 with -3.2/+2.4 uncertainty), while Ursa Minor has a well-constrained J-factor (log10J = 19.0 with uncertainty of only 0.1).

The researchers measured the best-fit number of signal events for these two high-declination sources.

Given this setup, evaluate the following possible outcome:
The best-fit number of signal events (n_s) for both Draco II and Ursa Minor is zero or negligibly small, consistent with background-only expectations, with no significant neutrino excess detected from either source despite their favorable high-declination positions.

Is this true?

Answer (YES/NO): YES